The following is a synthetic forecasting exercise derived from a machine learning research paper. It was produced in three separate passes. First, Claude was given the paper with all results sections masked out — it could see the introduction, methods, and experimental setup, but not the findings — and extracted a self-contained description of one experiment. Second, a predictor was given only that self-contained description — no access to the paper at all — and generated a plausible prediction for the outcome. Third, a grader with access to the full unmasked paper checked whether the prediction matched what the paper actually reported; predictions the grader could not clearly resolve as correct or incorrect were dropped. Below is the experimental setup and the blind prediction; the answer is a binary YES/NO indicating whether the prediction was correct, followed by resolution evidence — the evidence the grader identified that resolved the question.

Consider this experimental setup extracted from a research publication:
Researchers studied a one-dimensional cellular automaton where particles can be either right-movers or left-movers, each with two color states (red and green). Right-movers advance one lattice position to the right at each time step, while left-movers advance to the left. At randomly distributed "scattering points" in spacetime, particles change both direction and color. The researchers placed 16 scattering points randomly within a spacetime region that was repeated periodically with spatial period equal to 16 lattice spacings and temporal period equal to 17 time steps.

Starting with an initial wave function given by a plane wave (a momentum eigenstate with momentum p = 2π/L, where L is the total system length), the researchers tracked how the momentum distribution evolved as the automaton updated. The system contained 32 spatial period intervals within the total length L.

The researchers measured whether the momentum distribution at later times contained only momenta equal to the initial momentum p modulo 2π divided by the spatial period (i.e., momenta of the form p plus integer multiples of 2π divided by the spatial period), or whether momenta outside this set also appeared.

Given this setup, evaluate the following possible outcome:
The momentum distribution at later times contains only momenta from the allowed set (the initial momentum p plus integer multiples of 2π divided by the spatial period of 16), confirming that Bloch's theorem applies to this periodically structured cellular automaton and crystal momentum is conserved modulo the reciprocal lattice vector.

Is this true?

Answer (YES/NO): YES